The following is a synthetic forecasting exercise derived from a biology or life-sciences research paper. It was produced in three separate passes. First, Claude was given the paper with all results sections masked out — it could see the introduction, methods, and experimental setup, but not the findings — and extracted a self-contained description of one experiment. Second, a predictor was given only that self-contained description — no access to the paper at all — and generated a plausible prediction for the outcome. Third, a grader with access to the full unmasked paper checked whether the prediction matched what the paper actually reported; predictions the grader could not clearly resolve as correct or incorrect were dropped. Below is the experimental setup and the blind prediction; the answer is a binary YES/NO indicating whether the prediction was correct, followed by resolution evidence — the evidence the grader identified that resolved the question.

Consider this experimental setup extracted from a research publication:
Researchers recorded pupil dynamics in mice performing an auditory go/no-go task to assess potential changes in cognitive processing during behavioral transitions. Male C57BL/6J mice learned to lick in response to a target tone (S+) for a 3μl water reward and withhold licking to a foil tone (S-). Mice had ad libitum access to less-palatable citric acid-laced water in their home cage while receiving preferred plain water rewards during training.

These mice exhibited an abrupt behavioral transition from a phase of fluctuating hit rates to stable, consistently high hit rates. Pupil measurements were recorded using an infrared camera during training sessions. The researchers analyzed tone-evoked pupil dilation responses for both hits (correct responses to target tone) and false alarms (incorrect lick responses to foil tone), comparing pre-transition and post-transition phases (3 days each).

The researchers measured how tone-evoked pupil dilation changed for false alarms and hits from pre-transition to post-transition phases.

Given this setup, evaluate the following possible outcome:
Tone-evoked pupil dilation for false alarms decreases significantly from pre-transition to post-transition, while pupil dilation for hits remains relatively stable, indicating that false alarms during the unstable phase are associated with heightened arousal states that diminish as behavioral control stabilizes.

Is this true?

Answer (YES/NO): YES